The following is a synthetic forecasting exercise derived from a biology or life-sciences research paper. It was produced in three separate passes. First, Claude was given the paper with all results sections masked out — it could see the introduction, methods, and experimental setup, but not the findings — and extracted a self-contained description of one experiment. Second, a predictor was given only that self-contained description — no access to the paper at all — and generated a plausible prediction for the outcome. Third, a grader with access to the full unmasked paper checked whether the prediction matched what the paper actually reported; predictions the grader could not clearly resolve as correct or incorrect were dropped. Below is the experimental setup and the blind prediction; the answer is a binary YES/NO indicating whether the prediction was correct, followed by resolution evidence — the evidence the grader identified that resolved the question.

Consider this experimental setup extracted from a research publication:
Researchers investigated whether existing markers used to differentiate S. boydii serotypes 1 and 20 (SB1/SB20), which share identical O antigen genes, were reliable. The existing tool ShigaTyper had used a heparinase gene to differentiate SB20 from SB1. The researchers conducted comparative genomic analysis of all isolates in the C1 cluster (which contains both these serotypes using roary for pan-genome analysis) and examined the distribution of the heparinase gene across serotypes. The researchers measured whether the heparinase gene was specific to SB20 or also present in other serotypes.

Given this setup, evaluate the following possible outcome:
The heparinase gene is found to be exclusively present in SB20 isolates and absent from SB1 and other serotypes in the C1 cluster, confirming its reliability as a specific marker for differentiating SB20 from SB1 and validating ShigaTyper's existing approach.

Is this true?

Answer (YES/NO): NO